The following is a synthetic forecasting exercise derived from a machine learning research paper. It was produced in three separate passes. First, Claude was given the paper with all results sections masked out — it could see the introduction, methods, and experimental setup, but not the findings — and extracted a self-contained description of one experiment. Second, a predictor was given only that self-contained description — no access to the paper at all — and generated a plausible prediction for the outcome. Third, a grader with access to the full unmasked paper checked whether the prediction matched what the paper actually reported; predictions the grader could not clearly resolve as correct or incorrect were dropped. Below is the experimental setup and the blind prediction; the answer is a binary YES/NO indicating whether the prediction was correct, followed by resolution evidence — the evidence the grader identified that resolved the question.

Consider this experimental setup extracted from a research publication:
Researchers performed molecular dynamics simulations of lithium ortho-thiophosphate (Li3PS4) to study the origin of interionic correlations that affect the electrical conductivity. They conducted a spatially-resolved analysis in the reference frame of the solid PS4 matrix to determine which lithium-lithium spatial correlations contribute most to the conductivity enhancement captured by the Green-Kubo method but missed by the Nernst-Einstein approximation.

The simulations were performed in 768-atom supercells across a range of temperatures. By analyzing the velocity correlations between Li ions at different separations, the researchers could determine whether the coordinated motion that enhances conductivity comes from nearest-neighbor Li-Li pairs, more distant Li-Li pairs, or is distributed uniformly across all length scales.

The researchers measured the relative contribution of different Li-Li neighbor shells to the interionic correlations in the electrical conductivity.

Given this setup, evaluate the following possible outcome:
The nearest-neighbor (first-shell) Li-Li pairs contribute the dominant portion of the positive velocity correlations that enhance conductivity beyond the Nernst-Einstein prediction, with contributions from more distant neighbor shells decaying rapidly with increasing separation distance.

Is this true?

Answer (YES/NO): YES